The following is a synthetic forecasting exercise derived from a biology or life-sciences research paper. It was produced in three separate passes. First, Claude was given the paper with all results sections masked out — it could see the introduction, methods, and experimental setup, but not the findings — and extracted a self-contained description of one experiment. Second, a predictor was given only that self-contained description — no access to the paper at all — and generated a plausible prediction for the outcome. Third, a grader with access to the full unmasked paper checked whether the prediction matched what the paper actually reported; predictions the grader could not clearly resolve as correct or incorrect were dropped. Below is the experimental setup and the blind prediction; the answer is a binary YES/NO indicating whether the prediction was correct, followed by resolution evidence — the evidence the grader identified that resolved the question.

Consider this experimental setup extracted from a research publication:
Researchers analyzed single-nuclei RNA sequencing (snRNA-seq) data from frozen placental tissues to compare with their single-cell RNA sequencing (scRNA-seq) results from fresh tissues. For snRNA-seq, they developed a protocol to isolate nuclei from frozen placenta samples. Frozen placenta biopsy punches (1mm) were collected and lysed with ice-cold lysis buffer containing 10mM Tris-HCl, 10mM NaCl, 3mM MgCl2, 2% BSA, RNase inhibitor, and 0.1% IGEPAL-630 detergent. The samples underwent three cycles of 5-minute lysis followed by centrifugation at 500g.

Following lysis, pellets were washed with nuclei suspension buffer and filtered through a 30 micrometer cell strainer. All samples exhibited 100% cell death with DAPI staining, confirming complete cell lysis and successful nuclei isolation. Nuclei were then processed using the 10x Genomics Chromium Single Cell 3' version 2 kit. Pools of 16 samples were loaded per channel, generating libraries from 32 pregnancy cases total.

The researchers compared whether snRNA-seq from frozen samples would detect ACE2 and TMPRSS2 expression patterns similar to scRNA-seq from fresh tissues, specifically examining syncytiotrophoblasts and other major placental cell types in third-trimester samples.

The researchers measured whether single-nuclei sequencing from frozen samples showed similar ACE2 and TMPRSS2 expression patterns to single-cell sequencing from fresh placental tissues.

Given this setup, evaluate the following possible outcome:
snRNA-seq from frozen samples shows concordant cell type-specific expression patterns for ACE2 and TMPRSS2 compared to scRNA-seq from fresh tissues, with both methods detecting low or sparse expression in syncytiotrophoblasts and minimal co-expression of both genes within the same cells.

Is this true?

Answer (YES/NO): YES